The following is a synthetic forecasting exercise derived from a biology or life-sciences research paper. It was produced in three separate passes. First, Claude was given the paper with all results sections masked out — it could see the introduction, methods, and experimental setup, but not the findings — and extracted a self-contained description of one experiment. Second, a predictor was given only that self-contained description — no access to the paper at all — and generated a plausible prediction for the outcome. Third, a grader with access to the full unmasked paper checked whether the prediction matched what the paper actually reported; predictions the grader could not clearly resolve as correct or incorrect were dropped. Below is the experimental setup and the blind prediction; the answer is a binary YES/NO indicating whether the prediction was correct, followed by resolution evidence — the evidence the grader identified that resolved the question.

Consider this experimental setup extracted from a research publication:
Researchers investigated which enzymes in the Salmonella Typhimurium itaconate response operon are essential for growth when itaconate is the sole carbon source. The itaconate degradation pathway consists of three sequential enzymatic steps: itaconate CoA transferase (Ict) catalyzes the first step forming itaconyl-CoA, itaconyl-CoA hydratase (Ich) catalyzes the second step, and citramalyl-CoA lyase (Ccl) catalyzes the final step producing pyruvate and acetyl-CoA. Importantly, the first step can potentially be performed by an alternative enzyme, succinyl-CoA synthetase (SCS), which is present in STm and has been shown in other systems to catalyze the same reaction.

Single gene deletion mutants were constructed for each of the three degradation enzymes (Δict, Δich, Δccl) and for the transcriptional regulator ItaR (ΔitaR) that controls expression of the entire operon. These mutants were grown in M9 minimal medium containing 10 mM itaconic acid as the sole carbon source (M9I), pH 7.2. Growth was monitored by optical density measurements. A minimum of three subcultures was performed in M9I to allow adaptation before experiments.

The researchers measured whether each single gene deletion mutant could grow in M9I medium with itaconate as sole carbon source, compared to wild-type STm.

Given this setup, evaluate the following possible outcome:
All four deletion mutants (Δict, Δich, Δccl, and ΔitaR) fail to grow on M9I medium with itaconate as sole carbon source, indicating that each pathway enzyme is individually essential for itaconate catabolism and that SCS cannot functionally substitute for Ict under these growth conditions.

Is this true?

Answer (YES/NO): NO